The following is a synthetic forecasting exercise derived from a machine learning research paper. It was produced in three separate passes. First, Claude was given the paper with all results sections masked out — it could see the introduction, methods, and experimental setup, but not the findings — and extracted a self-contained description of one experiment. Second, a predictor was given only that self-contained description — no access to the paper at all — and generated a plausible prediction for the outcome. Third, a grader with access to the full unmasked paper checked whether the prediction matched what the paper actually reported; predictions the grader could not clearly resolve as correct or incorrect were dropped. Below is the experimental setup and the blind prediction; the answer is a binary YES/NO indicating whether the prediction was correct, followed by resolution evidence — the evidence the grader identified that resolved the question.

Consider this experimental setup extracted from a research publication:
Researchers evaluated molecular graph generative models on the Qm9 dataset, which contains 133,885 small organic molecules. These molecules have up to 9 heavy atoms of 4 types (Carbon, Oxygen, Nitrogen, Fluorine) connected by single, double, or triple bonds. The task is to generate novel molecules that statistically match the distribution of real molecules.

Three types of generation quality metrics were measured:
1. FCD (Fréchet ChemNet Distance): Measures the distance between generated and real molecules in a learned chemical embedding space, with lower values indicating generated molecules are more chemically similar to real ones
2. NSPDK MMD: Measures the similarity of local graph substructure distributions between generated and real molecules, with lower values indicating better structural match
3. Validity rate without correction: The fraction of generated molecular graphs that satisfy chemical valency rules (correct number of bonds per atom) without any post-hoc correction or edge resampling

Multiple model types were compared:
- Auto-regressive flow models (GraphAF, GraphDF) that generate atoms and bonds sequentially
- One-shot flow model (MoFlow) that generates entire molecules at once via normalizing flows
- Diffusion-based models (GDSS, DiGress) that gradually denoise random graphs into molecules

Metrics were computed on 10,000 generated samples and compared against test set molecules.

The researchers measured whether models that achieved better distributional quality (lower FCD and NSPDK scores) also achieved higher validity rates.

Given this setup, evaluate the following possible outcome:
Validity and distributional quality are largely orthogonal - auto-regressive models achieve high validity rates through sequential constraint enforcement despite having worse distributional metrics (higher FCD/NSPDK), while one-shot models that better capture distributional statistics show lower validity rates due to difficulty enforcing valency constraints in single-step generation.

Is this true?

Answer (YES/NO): NO